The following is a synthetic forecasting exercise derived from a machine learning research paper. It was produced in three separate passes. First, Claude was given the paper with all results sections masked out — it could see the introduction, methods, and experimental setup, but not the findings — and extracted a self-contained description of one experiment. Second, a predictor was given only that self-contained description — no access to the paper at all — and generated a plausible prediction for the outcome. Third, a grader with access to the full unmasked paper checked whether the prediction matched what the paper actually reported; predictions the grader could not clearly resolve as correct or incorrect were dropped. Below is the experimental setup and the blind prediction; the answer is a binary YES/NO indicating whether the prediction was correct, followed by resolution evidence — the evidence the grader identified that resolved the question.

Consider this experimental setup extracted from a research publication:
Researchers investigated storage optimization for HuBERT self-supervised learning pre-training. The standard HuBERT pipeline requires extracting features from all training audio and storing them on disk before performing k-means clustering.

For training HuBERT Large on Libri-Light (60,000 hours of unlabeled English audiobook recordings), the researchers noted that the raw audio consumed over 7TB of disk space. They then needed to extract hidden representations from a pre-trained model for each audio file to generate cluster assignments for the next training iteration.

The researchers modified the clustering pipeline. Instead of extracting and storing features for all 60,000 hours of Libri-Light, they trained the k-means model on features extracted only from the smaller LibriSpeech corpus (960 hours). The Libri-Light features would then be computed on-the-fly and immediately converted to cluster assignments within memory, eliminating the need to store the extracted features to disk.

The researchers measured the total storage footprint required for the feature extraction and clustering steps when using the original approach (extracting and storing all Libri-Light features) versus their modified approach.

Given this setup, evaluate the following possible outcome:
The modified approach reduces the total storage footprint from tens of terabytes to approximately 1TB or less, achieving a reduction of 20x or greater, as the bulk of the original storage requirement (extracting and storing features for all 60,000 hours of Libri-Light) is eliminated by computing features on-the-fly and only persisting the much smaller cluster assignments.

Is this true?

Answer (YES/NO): YES